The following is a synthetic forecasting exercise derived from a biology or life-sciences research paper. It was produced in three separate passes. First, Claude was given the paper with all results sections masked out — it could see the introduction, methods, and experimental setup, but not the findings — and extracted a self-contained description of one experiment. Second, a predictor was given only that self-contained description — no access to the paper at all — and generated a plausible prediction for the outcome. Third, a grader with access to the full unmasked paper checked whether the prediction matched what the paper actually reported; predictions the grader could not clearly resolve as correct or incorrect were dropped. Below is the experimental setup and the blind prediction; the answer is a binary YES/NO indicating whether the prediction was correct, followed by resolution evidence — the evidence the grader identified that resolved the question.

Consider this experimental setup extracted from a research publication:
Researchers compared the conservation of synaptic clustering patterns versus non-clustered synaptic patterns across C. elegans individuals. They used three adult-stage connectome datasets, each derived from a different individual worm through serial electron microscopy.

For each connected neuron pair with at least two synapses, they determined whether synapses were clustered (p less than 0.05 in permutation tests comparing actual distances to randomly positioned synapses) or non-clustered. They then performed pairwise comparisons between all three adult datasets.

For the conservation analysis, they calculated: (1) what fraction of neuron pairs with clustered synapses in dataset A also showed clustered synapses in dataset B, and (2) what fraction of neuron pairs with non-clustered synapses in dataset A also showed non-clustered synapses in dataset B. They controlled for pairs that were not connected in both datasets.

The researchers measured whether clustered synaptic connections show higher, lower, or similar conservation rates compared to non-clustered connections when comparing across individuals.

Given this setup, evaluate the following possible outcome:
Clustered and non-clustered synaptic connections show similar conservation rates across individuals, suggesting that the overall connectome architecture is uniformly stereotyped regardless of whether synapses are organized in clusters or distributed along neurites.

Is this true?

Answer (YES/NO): NO